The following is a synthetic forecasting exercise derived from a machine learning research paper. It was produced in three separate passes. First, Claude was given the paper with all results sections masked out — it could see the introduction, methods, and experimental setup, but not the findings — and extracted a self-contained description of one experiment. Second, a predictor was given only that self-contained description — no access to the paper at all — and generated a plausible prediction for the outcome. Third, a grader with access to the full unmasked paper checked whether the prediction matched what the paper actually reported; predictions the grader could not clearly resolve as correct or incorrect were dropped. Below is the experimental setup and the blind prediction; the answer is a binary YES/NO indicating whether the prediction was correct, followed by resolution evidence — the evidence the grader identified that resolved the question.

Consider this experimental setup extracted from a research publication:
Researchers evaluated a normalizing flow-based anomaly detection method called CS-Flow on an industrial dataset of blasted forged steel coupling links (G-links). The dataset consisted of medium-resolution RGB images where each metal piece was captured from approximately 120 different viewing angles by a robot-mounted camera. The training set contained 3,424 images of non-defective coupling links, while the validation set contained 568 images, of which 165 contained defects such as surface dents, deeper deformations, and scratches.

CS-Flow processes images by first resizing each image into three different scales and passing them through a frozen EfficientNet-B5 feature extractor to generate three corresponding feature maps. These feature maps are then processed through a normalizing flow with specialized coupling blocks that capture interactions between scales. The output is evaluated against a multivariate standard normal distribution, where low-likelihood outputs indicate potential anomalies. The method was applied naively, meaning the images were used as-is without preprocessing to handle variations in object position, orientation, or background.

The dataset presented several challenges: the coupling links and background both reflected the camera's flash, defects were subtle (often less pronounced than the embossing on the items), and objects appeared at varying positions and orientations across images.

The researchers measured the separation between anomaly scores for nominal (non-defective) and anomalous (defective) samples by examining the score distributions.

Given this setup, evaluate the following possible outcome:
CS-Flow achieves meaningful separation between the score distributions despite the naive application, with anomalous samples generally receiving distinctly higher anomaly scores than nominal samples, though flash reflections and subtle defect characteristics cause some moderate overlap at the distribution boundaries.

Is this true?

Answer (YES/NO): NO